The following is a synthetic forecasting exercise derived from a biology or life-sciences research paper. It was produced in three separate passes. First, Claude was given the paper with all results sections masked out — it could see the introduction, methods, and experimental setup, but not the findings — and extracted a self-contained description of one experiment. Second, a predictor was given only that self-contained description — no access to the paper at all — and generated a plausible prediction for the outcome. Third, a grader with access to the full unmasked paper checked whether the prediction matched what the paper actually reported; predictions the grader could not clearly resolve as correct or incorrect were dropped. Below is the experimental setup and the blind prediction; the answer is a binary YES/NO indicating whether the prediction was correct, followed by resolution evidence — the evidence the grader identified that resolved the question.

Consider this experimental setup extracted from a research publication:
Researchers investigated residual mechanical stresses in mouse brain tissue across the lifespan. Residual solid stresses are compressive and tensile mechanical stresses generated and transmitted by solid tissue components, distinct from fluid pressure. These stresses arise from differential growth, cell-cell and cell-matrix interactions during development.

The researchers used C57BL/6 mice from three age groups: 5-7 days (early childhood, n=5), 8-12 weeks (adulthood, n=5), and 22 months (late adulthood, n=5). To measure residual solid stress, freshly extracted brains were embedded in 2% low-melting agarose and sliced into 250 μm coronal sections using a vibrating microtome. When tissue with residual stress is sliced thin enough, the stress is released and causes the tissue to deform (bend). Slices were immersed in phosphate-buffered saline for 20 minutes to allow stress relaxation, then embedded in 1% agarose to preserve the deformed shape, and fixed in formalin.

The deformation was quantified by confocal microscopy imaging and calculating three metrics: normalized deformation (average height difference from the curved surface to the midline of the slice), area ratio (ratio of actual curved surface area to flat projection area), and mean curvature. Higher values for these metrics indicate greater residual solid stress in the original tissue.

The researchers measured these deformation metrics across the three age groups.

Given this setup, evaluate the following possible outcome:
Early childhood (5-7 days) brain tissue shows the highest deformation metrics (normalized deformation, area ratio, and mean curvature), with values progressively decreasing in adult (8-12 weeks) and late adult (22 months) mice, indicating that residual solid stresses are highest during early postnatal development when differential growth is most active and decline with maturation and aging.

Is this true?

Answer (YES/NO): NO